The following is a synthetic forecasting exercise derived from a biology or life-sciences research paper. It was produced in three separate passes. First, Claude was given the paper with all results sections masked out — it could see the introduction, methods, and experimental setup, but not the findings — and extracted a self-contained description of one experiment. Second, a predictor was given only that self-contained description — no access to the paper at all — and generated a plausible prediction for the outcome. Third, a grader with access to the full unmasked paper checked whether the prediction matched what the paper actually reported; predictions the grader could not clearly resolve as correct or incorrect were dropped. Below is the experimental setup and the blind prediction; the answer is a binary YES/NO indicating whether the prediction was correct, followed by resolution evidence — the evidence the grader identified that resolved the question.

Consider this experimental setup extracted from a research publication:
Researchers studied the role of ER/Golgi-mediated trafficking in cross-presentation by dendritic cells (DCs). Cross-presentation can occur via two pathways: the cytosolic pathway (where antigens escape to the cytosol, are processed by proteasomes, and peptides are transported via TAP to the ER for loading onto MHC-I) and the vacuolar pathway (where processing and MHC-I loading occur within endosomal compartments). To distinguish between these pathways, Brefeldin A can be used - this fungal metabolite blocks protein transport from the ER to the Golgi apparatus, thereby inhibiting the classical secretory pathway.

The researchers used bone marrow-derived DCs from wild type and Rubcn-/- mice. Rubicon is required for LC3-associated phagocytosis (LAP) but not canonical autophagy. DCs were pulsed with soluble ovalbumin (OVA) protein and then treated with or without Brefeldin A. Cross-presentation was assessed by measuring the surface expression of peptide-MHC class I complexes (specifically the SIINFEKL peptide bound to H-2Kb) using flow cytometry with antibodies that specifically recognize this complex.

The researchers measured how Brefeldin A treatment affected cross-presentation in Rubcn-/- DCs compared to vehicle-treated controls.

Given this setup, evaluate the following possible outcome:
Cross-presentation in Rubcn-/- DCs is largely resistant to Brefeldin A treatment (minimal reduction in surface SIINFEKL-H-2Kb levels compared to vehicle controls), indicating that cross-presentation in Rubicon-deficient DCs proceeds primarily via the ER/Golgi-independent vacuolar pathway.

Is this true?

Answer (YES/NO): NO